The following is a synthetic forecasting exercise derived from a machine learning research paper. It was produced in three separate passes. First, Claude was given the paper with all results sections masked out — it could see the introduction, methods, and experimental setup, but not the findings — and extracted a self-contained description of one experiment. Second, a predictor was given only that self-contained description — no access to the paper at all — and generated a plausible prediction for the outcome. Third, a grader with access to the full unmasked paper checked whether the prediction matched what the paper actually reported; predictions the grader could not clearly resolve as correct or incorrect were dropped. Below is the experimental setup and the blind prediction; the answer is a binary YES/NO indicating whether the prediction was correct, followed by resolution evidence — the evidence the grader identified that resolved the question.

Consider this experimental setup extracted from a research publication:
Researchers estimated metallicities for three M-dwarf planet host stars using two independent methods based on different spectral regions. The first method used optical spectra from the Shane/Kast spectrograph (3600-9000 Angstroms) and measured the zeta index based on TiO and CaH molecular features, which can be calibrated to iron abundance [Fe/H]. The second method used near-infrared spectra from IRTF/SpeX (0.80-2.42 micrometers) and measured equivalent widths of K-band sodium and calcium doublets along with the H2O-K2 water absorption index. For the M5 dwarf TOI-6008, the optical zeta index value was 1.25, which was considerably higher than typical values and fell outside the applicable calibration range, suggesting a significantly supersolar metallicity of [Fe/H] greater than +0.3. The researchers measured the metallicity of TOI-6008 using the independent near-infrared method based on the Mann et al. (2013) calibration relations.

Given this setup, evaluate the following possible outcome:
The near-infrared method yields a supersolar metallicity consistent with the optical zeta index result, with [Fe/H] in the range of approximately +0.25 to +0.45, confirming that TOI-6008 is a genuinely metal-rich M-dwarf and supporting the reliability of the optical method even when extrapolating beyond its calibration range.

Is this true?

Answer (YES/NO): NO